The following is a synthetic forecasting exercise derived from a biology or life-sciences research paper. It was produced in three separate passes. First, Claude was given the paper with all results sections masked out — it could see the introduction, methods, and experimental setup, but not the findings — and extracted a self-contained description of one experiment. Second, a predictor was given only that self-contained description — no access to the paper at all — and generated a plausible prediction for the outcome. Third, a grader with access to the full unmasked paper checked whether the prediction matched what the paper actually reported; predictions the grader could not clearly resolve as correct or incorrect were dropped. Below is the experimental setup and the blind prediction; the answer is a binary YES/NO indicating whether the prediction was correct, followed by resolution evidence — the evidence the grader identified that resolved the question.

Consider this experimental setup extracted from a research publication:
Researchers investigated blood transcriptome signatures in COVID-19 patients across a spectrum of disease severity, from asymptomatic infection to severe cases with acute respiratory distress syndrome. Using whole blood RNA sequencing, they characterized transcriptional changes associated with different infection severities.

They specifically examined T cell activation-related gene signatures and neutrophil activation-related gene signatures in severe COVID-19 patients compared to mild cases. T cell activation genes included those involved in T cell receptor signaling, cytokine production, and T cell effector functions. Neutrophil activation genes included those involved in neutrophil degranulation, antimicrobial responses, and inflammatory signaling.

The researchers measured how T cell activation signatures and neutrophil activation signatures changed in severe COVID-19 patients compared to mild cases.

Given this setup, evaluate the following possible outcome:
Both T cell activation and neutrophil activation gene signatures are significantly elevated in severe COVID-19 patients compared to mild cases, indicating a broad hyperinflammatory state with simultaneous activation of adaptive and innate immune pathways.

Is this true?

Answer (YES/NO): NO